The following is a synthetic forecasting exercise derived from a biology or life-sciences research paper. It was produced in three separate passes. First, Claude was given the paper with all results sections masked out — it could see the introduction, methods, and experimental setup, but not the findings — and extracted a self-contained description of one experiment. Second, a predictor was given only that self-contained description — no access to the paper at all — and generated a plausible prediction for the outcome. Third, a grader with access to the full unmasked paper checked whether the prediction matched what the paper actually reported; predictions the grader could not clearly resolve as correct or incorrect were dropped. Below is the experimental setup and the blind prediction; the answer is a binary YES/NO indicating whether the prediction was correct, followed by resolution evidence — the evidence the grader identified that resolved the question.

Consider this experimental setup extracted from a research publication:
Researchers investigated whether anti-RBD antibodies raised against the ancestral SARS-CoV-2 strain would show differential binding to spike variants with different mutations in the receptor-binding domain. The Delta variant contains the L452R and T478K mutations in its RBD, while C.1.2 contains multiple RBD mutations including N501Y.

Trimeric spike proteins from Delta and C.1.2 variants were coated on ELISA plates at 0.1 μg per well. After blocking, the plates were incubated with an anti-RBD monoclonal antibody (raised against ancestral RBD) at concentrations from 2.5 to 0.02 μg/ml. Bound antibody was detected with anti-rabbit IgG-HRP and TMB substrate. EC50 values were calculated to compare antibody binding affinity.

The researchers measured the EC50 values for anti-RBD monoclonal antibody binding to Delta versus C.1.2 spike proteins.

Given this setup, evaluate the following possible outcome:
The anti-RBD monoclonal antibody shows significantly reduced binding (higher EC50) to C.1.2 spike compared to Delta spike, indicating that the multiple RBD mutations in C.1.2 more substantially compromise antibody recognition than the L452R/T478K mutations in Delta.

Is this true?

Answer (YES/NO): NO